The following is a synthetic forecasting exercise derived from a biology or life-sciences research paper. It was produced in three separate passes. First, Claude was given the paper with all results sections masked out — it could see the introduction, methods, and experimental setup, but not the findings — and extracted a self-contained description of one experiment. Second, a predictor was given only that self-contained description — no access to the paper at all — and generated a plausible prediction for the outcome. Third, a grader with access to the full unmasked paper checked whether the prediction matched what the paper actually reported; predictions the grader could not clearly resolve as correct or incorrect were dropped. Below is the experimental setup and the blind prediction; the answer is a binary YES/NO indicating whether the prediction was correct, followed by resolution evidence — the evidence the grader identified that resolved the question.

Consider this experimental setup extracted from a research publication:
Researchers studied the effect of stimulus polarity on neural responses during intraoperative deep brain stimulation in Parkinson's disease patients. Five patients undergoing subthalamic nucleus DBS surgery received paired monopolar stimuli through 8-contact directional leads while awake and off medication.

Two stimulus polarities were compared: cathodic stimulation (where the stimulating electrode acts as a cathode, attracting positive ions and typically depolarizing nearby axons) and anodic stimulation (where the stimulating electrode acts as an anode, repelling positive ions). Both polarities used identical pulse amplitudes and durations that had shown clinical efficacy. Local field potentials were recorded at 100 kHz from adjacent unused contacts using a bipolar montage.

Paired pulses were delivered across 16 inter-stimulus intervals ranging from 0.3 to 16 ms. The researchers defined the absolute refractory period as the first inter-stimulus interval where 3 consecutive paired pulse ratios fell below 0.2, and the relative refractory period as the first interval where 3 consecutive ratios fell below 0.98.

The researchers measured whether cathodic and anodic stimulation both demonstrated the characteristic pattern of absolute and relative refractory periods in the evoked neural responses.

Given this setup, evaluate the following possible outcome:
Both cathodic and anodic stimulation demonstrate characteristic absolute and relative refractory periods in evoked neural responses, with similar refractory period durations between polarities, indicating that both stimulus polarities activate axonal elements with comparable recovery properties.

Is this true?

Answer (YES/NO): NO